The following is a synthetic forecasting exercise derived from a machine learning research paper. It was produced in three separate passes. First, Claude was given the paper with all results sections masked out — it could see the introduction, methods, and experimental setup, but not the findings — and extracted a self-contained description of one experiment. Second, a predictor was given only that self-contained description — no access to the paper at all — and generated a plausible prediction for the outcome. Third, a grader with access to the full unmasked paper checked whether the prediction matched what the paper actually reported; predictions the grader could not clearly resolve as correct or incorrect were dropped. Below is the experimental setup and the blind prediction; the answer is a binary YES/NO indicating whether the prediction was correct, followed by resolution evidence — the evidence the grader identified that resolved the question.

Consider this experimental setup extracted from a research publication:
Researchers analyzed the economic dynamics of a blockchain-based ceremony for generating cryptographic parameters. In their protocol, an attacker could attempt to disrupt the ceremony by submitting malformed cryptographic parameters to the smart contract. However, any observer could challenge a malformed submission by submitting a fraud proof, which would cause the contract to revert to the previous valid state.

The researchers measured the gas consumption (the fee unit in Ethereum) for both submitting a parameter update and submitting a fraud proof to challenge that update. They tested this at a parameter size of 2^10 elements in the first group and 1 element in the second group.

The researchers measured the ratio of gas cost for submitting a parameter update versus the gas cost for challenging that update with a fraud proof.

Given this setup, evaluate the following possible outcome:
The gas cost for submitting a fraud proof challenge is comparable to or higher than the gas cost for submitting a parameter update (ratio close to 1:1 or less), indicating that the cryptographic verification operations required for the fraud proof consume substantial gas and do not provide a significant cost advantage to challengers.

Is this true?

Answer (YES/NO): NO